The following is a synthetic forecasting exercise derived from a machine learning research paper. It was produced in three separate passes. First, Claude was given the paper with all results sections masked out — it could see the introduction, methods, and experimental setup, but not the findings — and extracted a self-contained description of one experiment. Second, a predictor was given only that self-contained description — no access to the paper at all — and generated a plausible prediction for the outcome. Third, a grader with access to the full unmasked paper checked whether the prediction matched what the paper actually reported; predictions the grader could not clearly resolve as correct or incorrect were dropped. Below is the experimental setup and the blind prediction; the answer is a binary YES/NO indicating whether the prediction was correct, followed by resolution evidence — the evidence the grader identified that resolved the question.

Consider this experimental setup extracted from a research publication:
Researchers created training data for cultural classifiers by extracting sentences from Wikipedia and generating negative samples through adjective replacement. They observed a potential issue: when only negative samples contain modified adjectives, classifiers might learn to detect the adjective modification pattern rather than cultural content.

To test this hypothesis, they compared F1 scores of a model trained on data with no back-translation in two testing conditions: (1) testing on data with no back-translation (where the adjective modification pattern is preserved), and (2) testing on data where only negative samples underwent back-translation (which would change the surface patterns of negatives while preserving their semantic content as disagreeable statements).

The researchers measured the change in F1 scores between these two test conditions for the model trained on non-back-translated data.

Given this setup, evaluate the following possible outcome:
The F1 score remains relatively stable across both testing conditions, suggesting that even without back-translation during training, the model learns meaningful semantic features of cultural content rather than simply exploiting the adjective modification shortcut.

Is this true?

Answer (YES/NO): NO